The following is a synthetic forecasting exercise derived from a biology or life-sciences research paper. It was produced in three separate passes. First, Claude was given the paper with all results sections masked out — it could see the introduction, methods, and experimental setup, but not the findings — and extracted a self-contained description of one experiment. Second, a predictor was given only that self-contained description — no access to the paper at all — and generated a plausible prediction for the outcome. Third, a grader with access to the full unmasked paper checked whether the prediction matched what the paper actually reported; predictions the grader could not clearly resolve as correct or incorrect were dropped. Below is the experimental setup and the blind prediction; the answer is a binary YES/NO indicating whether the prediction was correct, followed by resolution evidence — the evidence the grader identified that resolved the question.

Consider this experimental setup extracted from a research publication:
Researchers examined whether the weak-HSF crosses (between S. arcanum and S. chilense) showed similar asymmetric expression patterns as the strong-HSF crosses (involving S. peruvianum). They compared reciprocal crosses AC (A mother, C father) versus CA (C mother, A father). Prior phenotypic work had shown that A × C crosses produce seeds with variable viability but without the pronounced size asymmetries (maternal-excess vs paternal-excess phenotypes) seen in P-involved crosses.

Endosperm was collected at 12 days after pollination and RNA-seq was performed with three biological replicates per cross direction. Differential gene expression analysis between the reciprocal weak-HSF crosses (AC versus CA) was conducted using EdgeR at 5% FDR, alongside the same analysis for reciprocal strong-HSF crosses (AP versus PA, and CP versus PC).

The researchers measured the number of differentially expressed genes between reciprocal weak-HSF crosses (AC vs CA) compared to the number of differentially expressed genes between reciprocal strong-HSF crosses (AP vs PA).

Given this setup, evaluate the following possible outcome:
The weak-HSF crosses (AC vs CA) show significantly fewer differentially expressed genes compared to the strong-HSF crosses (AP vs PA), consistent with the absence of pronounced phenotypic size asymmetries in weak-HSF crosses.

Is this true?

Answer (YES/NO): YES